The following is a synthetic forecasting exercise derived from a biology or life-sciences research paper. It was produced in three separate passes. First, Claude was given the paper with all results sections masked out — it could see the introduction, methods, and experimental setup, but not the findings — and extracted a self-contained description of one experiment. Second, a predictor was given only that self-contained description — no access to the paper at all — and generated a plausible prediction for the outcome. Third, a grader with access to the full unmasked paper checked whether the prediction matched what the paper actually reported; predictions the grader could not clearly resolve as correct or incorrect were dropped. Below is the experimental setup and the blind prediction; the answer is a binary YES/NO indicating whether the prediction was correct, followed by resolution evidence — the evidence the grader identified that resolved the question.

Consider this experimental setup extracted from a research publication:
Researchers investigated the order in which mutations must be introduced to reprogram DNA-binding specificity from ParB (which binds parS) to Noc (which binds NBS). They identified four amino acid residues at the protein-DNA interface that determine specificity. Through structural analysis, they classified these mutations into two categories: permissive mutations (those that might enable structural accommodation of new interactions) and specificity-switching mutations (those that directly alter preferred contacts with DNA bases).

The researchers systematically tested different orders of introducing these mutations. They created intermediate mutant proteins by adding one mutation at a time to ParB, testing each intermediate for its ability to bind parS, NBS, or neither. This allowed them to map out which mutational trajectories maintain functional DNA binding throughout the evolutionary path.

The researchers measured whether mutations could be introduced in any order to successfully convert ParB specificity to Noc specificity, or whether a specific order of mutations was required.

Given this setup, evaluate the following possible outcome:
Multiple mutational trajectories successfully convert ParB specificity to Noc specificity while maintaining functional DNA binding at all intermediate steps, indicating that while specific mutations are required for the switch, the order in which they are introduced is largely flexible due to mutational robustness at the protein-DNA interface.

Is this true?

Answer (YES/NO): NO